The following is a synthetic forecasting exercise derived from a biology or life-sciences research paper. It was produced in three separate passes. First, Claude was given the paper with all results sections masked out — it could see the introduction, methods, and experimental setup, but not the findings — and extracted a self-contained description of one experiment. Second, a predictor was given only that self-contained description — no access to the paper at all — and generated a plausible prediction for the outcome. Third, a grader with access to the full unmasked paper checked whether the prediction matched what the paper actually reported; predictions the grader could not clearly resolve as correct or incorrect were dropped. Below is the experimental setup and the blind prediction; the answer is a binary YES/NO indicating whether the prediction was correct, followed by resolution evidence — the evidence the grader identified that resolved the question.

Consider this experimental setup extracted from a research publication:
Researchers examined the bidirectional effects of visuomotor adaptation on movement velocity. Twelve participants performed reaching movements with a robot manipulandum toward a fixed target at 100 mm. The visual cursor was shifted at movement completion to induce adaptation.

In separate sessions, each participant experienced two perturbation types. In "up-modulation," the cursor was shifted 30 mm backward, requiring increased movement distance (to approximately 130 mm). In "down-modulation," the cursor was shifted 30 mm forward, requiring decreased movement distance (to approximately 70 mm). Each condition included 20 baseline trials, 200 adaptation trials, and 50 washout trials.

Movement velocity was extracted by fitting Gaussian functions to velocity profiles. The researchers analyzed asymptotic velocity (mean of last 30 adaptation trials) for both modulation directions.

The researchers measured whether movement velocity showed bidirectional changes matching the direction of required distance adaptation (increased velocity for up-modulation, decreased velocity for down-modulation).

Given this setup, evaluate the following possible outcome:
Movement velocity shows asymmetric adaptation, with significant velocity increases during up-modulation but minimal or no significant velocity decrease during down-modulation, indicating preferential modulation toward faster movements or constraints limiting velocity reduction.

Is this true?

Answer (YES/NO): NO